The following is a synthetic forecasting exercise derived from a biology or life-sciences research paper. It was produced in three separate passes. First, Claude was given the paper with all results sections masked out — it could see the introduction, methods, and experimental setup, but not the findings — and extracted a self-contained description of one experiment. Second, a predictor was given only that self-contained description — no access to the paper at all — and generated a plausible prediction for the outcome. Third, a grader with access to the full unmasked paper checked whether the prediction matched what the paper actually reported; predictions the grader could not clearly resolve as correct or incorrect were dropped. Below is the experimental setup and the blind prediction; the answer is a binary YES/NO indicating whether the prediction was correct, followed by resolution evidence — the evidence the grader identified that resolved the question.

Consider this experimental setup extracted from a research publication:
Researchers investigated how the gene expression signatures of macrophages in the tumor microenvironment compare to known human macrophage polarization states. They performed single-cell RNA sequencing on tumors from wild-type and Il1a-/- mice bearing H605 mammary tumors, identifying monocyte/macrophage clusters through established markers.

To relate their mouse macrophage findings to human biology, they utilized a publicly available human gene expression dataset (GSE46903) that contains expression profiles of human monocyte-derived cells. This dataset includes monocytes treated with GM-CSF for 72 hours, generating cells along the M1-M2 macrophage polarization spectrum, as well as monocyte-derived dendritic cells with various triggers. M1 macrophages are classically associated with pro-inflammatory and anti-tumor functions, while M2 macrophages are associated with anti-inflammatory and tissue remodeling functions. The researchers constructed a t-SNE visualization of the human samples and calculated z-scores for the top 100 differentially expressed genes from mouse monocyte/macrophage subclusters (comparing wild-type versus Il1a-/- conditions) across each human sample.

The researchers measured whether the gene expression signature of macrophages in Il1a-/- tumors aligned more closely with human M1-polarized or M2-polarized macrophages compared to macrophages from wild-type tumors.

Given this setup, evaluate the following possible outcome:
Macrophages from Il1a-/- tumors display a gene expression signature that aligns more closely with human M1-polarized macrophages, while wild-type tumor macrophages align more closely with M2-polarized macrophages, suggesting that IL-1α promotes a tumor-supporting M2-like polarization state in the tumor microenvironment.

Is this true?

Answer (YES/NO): YES